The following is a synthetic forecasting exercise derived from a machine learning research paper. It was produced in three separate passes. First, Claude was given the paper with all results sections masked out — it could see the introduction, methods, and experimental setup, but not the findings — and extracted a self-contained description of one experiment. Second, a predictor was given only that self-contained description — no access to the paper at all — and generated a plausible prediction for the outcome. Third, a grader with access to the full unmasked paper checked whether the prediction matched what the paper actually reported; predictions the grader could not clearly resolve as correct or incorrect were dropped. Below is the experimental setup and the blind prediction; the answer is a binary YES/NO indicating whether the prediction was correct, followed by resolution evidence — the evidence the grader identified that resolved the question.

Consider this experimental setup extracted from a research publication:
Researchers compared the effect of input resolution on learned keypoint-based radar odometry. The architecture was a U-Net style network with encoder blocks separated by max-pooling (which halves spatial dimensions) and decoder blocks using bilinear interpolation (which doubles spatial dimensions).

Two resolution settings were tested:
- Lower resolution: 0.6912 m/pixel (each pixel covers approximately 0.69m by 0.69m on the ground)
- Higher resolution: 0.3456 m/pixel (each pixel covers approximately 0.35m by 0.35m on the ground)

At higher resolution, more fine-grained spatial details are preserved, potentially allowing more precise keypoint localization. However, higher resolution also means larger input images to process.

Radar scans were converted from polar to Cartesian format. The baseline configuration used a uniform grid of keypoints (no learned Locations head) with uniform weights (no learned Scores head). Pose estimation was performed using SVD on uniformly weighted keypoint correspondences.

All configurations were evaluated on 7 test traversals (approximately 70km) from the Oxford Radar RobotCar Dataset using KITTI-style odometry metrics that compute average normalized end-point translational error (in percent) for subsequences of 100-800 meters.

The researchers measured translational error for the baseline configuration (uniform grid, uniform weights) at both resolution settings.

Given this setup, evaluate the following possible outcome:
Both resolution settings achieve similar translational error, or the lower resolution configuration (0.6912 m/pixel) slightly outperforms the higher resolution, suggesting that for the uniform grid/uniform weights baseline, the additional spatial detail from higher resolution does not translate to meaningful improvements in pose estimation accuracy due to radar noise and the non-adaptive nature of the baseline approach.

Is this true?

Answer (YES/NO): NO